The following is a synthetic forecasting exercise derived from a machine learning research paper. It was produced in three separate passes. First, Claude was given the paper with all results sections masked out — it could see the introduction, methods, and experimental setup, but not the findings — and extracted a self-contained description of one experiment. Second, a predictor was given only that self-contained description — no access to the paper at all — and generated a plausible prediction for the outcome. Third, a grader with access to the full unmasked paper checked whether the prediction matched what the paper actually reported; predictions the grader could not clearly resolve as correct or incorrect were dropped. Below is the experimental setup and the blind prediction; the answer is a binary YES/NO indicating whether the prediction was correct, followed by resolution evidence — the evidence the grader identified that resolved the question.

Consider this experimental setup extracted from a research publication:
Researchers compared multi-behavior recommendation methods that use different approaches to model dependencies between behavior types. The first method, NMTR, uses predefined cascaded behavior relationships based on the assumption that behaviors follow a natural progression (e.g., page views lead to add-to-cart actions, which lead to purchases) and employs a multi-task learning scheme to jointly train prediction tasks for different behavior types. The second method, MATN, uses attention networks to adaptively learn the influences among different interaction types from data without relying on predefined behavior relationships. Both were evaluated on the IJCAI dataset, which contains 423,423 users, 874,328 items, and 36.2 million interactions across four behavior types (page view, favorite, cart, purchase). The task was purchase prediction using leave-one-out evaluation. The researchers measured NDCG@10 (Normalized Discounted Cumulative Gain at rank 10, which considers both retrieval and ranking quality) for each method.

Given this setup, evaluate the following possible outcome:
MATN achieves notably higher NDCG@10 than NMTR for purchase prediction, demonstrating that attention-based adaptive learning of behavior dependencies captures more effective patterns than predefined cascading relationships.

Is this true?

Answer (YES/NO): NO